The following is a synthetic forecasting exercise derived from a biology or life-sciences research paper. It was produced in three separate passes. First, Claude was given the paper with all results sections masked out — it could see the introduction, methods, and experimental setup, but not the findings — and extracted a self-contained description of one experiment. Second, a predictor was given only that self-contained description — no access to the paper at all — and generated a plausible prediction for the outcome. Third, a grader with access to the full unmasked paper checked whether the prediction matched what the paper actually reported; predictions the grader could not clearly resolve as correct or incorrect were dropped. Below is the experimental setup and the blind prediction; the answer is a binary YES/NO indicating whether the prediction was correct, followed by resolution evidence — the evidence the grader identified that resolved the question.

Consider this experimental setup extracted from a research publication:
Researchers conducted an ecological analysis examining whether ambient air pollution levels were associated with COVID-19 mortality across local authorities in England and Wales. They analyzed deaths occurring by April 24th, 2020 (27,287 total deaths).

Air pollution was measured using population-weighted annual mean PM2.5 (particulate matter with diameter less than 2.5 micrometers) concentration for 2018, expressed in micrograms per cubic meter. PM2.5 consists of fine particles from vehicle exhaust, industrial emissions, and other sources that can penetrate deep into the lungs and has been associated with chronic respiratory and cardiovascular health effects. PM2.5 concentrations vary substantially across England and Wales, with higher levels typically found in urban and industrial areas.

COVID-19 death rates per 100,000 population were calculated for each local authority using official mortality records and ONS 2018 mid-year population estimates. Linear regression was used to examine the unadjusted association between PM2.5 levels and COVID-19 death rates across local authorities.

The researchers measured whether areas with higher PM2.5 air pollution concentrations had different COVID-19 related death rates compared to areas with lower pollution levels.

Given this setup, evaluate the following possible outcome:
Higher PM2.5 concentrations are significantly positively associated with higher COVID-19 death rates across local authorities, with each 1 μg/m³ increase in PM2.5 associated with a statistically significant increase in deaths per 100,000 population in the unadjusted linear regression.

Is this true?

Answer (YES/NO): YES